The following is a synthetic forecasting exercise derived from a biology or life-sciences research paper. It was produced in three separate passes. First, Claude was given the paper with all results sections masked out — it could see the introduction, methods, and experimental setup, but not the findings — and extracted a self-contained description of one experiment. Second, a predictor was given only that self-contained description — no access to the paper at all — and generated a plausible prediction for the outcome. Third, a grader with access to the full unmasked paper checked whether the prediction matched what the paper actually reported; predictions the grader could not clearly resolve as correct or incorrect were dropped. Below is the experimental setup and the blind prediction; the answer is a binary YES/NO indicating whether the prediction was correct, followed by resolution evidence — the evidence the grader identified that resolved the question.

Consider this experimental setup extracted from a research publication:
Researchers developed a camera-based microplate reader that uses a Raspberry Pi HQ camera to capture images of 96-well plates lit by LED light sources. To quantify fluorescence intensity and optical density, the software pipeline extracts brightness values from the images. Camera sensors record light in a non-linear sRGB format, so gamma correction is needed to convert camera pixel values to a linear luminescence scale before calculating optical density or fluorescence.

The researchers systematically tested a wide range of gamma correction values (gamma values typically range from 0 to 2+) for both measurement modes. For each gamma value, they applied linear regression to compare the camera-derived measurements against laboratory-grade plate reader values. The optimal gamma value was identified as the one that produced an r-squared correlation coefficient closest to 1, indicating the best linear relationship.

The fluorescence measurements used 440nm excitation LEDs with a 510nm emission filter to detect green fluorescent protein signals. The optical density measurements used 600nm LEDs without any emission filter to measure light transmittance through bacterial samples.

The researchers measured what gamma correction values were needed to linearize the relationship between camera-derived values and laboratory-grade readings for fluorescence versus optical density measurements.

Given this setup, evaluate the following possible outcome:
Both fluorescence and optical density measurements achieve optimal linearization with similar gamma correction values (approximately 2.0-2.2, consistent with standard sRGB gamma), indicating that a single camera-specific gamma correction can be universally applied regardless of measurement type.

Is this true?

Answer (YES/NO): NO